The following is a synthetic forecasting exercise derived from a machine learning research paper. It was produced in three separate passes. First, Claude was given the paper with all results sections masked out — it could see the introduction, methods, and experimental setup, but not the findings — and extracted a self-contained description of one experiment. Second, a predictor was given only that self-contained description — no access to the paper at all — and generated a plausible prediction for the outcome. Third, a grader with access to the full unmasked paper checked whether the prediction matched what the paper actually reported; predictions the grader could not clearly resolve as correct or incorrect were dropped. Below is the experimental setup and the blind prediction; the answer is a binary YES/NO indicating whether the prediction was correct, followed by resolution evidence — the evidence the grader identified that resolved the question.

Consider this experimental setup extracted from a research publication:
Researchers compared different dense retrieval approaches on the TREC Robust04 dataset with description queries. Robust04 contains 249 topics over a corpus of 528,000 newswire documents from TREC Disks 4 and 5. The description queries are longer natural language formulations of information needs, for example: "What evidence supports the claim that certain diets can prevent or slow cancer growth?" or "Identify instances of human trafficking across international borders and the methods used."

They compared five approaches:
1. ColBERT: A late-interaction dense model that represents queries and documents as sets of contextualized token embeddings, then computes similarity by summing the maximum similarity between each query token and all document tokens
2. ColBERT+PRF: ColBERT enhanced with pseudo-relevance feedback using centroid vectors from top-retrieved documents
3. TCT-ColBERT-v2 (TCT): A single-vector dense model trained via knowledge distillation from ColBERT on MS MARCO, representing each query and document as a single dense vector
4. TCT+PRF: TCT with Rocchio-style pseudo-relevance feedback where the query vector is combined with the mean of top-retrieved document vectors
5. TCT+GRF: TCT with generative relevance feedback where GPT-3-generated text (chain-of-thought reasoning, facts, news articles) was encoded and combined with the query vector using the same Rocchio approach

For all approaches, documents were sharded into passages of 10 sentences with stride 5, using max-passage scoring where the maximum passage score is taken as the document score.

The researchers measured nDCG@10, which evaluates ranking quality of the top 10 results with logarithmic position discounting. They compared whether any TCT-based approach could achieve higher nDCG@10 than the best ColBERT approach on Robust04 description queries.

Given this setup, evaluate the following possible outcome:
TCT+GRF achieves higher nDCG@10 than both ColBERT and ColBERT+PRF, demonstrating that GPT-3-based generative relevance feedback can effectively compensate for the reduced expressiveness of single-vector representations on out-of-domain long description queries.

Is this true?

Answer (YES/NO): YES